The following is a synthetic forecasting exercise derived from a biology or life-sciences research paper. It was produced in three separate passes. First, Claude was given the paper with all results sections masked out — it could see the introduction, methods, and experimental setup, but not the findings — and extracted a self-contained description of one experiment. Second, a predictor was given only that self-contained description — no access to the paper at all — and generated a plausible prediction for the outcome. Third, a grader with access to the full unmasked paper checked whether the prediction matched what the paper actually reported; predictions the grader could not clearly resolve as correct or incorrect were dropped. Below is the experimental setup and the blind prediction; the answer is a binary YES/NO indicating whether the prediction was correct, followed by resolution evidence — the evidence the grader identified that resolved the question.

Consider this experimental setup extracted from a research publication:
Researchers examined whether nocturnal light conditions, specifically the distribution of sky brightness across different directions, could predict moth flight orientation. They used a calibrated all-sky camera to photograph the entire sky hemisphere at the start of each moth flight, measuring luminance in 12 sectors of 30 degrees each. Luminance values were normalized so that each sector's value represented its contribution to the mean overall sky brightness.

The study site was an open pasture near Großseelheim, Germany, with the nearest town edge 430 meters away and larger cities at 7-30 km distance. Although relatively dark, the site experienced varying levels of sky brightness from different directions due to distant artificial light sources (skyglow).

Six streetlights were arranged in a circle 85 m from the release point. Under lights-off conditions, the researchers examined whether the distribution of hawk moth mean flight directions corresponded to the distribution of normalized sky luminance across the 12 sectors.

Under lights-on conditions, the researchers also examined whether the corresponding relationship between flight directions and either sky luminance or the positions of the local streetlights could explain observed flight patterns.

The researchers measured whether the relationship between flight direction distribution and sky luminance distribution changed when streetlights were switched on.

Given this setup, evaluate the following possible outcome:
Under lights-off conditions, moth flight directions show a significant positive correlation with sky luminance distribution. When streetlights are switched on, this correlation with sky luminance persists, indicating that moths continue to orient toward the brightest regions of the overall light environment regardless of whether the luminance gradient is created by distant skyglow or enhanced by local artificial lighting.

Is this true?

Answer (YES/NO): NO